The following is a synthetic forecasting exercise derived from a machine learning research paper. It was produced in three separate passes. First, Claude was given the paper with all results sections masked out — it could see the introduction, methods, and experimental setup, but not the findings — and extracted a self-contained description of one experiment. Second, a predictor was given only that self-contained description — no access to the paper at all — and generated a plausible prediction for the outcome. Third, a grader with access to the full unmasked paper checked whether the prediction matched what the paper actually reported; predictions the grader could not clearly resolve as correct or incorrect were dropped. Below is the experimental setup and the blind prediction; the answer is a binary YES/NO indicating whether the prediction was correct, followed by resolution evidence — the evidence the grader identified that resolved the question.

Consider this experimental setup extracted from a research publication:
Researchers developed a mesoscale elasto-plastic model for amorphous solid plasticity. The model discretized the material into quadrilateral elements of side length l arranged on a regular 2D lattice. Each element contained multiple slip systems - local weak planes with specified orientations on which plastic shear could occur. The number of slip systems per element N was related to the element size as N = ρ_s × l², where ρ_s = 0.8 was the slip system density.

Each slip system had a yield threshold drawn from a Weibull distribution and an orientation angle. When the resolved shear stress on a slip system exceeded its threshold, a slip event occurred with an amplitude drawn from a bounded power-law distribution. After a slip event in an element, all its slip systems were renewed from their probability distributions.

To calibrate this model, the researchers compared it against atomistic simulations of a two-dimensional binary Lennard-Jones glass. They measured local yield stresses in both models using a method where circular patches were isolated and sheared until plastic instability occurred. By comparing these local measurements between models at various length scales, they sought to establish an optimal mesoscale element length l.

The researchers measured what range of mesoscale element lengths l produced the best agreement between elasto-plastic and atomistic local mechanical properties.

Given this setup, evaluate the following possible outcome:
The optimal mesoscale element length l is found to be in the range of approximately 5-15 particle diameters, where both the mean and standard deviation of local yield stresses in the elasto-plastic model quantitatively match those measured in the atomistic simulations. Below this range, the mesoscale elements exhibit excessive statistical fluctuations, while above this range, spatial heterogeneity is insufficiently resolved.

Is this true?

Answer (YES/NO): NO